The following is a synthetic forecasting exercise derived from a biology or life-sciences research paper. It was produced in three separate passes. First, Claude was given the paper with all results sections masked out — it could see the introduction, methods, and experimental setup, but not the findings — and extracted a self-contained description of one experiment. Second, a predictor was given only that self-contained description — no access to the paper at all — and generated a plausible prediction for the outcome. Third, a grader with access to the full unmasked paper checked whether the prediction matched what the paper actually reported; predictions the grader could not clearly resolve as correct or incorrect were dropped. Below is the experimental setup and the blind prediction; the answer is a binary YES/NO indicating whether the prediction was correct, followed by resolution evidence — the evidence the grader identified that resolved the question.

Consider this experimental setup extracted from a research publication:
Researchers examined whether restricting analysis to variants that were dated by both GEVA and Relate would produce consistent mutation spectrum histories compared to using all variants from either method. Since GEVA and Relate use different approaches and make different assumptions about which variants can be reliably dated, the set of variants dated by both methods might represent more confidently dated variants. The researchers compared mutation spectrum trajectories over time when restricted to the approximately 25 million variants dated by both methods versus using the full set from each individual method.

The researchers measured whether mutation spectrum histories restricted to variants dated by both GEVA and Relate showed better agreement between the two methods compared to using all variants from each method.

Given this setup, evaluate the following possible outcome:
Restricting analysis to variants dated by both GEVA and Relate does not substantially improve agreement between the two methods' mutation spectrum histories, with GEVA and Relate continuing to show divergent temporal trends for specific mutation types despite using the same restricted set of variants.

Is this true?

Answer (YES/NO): YES